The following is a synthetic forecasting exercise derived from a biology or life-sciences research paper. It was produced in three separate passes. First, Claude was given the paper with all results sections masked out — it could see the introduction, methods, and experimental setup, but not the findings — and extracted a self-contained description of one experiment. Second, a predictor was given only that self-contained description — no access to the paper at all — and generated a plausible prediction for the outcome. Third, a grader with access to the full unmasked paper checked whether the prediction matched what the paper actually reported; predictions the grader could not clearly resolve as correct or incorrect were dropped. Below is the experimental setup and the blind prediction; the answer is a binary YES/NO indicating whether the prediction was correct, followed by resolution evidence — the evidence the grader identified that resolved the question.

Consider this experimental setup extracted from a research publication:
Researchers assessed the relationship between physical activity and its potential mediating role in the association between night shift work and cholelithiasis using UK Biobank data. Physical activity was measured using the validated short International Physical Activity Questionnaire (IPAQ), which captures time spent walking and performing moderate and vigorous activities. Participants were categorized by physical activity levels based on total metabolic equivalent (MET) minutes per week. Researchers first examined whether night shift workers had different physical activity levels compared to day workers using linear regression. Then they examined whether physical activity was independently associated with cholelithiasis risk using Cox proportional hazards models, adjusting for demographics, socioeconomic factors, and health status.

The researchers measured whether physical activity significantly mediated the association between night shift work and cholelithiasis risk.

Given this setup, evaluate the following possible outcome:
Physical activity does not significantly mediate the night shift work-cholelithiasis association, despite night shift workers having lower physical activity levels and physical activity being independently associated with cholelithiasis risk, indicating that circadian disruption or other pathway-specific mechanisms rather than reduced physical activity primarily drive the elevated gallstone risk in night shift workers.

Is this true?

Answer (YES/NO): NO